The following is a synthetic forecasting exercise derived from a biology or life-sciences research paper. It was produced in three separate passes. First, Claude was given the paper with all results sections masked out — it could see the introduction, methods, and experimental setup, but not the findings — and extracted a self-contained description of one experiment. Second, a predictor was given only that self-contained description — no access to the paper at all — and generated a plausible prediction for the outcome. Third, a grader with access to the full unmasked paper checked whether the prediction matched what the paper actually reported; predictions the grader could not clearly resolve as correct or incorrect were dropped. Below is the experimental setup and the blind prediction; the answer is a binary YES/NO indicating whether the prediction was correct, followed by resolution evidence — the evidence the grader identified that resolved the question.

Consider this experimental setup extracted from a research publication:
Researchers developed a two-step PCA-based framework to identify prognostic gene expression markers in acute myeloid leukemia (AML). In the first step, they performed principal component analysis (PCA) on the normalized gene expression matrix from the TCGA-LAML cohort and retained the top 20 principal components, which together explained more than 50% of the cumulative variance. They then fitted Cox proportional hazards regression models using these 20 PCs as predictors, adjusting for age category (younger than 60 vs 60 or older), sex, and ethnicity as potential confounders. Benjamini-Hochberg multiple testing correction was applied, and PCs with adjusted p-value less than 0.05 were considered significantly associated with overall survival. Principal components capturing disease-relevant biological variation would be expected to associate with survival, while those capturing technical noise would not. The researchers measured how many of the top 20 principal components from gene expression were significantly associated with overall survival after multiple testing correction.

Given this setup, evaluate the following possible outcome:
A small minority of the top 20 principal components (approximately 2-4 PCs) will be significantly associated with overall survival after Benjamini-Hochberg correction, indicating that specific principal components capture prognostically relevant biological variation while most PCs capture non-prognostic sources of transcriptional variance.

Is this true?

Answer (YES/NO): YES